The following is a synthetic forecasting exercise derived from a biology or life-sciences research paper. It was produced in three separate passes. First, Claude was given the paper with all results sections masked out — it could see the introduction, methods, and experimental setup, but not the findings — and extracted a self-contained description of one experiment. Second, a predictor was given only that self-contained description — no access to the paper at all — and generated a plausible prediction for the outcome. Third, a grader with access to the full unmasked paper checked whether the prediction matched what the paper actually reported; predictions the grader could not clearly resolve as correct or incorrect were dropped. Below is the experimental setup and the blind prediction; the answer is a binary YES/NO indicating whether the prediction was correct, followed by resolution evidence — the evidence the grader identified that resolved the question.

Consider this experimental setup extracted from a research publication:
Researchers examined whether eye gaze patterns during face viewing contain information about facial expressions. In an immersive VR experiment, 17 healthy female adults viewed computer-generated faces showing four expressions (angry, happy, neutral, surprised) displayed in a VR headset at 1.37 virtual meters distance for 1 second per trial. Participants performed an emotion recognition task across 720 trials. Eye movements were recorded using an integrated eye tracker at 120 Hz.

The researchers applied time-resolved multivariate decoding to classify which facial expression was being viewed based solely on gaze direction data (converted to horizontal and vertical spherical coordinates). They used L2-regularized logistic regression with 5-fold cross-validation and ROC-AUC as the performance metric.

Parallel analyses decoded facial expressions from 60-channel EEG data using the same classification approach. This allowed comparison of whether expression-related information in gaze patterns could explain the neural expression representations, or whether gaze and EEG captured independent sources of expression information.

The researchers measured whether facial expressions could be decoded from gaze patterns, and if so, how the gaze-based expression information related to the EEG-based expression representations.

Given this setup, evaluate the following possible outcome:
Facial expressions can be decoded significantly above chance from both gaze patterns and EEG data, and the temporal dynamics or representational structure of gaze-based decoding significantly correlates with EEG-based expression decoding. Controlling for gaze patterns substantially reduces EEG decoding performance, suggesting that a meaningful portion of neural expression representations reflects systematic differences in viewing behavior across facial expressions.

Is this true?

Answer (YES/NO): NO